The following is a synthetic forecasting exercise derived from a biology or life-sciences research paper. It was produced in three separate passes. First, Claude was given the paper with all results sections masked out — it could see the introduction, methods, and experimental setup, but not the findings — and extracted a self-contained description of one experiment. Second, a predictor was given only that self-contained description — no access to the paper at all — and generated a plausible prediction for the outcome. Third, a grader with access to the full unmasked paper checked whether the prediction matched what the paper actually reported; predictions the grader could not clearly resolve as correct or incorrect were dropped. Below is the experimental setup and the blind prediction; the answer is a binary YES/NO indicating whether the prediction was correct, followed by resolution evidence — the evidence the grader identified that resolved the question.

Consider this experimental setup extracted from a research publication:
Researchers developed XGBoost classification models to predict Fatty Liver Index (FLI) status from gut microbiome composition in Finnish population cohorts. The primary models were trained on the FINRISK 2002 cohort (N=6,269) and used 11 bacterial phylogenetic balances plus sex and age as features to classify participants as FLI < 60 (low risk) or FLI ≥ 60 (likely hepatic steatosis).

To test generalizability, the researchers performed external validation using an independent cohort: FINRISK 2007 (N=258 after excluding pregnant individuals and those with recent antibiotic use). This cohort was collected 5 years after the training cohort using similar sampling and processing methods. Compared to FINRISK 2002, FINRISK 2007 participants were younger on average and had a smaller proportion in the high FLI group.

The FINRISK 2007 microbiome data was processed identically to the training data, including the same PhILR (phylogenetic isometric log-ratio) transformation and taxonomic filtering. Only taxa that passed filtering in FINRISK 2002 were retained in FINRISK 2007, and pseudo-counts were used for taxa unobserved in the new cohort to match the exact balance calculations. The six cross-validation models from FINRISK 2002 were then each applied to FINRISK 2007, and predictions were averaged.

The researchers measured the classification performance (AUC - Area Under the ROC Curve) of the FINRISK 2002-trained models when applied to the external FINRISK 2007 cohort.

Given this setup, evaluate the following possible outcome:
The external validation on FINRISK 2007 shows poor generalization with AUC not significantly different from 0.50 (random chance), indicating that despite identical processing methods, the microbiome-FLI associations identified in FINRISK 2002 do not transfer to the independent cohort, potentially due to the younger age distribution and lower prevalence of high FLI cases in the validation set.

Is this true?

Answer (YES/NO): NO